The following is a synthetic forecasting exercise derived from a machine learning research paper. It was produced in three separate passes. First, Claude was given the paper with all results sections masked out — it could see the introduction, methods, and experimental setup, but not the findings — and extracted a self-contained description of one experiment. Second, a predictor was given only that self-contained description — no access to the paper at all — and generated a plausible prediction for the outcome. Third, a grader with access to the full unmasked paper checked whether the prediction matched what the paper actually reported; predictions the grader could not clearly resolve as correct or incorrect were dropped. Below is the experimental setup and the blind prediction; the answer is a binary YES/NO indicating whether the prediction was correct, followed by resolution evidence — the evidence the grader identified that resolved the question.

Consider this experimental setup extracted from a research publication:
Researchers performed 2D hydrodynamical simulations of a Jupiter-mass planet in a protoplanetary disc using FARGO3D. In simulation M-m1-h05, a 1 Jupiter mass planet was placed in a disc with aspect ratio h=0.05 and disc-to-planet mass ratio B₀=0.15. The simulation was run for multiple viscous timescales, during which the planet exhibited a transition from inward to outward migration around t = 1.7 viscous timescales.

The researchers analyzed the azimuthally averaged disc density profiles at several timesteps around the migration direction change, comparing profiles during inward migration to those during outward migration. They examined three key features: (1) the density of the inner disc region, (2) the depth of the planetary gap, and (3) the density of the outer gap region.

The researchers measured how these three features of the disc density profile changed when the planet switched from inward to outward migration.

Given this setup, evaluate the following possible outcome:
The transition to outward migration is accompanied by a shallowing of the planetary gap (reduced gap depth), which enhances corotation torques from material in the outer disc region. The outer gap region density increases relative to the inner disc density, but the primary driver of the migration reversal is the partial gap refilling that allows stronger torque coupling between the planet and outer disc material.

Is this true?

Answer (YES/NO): NO